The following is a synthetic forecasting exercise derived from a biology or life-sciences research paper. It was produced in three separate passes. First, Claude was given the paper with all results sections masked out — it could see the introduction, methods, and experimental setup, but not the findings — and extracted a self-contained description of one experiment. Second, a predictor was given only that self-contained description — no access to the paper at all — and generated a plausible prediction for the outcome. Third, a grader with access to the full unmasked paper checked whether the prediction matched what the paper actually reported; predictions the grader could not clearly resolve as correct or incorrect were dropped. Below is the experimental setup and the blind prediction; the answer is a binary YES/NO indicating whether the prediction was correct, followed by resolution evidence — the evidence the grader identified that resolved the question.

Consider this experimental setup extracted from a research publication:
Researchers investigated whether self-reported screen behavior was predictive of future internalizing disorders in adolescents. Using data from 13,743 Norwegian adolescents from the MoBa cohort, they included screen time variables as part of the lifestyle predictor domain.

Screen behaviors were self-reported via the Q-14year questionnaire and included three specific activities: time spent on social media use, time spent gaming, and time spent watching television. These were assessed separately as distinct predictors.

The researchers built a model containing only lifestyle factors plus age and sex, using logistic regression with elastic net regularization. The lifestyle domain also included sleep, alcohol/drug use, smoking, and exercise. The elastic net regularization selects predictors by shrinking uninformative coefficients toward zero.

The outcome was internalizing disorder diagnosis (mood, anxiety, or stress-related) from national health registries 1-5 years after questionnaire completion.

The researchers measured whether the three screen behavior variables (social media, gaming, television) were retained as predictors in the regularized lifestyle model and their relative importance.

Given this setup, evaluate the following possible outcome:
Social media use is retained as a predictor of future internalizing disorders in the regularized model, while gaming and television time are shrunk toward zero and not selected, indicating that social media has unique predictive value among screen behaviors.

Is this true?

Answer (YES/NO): NO